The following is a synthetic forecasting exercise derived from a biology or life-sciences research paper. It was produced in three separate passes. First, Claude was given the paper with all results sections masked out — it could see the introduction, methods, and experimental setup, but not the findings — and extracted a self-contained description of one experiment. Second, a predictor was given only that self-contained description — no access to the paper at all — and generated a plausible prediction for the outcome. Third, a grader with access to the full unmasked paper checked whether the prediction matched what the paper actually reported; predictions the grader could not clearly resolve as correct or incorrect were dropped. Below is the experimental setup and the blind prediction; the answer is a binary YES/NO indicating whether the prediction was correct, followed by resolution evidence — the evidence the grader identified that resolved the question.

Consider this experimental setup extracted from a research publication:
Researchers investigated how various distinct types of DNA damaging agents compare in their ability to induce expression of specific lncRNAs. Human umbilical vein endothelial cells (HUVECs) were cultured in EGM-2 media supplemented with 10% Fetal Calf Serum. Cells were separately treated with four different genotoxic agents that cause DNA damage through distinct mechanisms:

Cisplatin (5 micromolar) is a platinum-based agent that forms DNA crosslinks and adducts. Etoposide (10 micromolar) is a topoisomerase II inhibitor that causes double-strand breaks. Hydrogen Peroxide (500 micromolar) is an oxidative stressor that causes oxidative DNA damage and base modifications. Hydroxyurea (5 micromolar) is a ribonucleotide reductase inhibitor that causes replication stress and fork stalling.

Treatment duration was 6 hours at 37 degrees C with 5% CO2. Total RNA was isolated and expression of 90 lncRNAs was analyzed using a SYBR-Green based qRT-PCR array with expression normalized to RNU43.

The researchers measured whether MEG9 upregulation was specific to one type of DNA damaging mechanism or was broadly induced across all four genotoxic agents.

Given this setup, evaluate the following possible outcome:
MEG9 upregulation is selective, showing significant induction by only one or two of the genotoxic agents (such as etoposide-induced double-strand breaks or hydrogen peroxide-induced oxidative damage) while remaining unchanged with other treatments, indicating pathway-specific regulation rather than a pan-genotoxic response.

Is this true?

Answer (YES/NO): NO